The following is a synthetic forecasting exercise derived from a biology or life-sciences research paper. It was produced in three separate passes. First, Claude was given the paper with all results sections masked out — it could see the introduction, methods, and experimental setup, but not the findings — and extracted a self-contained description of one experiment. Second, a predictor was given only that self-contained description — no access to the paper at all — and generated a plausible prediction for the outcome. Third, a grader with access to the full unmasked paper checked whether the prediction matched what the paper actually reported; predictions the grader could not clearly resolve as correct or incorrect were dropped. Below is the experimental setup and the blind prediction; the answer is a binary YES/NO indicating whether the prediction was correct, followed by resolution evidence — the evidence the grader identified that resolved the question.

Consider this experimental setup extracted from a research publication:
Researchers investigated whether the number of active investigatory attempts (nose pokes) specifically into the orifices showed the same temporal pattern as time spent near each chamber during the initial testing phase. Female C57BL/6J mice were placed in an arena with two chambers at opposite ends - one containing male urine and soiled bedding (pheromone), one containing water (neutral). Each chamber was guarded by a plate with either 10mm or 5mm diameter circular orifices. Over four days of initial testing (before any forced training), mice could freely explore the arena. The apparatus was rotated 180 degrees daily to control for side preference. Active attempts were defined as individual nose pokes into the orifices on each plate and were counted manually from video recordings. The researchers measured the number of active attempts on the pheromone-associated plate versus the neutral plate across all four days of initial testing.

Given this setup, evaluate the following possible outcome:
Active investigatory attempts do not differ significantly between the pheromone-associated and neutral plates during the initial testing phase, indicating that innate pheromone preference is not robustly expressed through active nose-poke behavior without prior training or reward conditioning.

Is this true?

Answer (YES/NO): NO